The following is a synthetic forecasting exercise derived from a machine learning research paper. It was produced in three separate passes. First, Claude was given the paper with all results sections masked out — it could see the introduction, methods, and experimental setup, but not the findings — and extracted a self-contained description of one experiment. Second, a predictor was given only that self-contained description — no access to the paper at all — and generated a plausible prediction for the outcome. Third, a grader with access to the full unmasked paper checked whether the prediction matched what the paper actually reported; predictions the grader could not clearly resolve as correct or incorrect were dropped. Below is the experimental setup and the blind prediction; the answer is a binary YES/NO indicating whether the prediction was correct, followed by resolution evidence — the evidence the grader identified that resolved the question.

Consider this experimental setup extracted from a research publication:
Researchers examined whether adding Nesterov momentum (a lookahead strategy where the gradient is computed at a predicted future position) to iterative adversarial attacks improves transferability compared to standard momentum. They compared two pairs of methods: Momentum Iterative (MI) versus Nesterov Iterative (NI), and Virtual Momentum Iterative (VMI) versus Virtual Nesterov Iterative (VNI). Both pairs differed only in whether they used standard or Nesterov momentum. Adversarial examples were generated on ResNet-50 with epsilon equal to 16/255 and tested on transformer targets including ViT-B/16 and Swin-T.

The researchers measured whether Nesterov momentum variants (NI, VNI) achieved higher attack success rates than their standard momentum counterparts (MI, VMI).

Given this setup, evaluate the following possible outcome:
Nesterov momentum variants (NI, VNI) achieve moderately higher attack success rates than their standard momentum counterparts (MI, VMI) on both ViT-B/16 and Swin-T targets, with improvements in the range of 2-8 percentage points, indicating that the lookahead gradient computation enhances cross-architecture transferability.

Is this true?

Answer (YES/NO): NO